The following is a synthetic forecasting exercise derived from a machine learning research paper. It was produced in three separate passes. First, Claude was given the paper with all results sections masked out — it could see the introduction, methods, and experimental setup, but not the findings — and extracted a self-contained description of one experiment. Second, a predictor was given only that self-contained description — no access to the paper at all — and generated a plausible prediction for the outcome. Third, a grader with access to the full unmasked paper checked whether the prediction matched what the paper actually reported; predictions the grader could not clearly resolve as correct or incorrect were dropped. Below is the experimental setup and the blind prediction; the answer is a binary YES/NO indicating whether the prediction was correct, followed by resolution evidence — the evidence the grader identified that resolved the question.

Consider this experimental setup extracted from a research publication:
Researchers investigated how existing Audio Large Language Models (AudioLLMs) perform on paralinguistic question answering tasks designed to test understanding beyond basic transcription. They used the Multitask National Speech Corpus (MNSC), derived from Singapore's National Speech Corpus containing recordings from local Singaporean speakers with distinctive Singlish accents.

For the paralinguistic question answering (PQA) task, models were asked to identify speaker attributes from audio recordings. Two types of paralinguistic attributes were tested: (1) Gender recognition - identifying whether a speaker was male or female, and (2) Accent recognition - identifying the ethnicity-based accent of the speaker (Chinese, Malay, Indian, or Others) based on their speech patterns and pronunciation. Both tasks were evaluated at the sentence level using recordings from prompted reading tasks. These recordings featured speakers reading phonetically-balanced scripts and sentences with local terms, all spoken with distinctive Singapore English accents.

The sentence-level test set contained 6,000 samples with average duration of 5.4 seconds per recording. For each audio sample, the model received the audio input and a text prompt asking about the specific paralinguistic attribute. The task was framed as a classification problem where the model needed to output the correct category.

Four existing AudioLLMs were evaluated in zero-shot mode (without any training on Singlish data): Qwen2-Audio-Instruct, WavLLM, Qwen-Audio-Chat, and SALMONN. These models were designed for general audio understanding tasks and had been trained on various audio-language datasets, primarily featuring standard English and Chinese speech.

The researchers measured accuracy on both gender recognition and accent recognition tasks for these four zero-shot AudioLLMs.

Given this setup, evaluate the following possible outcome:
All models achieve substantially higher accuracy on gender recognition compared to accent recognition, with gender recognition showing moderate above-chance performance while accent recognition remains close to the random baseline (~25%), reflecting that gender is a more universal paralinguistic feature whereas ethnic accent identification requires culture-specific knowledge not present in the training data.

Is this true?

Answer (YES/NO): NO